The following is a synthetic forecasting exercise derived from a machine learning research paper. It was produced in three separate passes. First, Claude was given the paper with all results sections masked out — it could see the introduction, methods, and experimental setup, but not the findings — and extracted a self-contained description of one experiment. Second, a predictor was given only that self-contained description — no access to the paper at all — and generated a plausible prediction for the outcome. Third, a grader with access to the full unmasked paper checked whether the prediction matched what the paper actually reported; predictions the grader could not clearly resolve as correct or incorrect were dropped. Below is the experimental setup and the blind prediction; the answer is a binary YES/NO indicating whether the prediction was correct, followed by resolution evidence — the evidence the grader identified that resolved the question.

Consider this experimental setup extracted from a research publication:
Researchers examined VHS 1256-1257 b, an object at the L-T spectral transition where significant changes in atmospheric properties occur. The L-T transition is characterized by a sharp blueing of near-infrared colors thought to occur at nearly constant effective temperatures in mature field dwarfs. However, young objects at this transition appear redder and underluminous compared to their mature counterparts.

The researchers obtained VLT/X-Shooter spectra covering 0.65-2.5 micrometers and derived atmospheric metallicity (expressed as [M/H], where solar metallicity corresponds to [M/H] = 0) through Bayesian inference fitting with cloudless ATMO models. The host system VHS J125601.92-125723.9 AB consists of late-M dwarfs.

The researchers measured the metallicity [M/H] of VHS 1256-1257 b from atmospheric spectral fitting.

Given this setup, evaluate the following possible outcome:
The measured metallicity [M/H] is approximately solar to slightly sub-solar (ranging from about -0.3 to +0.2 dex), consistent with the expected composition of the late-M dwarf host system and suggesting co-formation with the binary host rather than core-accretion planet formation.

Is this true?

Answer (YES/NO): NO